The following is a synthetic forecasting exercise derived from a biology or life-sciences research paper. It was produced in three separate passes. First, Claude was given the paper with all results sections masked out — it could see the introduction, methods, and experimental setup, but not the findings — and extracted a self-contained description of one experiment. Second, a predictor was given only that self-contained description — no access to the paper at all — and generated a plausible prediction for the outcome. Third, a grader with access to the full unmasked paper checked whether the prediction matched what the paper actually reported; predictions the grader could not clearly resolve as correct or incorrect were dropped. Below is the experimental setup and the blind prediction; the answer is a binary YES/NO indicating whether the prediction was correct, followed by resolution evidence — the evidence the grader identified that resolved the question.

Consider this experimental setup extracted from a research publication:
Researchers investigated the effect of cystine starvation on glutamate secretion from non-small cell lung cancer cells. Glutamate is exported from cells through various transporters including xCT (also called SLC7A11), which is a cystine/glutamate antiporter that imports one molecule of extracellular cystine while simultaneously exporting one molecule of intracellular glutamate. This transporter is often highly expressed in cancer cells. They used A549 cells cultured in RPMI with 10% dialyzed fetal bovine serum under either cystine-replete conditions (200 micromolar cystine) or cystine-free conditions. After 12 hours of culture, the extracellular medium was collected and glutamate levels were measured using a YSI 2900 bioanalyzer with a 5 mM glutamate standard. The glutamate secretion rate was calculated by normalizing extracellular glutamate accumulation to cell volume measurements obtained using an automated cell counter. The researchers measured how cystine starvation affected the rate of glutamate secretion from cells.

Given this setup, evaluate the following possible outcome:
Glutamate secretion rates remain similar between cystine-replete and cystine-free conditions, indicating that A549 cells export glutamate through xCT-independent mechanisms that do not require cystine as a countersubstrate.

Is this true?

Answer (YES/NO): NO